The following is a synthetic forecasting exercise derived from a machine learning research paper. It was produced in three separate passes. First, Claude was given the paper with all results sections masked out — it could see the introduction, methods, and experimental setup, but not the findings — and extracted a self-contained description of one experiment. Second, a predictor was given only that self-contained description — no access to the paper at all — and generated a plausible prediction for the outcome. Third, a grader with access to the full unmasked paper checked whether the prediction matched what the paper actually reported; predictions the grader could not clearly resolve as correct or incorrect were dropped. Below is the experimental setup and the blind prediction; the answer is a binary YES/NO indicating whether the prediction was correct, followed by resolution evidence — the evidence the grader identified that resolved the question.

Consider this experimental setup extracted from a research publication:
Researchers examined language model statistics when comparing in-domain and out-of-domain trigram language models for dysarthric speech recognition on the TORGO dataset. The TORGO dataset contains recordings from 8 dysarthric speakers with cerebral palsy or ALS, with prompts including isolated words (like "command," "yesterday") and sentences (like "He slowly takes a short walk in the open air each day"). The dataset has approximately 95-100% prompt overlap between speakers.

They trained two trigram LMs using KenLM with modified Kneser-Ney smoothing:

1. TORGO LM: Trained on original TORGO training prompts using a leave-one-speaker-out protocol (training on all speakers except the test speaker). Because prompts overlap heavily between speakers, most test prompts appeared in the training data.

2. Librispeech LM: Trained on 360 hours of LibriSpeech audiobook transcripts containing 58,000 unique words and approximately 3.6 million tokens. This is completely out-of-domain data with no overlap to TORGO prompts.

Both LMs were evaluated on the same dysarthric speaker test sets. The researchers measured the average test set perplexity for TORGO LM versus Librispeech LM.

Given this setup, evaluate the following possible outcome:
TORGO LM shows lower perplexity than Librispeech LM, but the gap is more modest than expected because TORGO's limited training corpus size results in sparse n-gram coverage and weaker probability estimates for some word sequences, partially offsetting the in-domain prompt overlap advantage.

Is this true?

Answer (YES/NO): NO